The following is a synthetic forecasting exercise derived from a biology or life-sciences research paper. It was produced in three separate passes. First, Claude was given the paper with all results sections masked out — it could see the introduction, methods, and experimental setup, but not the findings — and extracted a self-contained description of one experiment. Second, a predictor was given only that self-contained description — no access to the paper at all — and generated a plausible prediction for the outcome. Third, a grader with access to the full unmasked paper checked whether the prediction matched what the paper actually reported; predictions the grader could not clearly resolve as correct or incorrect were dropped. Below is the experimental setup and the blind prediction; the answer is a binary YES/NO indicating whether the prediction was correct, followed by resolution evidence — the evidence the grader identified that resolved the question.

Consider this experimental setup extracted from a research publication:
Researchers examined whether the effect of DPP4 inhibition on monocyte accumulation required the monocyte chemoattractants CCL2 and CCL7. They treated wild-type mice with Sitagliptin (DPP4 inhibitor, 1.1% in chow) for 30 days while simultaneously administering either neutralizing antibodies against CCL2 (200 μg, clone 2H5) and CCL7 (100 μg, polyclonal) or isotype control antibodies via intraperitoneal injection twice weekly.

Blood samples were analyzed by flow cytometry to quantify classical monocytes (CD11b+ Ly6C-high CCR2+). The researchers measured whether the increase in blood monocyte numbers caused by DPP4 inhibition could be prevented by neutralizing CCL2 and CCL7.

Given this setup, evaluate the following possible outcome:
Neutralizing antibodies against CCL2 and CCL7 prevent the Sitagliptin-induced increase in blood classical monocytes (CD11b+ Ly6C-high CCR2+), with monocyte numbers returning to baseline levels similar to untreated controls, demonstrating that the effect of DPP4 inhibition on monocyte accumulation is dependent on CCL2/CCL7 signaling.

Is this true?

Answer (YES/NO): YES